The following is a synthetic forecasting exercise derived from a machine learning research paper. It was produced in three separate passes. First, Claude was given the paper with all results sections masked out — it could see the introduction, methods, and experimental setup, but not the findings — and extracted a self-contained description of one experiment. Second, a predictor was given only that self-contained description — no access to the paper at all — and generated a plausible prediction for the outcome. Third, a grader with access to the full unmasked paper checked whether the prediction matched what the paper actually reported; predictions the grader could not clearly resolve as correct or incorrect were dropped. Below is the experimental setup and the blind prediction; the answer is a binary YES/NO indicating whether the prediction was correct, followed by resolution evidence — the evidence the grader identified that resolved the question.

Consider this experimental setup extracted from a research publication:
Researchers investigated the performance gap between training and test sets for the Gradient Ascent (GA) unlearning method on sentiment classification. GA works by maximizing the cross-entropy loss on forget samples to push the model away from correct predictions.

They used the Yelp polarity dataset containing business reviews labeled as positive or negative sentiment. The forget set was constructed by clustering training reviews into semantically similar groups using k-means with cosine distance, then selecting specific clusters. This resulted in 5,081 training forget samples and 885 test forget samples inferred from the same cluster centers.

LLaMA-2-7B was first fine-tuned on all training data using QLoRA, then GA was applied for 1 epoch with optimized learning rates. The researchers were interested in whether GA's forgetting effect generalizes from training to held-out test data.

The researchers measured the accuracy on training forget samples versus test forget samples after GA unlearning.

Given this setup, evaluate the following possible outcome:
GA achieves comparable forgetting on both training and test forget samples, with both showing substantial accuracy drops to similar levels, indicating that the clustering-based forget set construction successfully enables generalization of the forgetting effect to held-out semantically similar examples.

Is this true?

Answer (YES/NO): YES